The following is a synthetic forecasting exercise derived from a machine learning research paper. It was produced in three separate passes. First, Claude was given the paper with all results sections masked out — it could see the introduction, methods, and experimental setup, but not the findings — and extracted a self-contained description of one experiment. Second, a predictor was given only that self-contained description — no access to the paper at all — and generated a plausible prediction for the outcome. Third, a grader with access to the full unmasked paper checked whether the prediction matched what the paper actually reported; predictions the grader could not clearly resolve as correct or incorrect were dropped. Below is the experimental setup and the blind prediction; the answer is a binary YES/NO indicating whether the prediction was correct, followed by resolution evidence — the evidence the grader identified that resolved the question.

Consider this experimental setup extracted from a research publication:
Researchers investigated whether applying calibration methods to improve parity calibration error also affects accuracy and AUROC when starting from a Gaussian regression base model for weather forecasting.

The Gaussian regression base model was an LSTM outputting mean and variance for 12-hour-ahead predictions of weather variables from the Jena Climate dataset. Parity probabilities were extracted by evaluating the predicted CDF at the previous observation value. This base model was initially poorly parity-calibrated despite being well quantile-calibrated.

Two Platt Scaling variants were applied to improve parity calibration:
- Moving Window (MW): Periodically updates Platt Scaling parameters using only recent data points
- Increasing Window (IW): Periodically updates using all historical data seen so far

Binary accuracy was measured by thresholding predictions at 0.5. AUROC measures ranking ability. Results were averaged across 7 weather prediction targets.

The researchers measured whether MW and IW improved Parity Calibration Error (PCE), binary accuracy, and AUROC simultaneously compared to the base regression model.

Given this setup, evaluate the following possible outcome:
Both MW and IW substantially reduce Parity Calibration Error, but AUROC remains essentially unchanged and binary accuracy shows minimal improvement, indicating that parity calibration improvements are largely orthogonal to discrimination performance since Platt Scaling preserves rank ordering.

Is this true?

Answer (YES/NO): NO